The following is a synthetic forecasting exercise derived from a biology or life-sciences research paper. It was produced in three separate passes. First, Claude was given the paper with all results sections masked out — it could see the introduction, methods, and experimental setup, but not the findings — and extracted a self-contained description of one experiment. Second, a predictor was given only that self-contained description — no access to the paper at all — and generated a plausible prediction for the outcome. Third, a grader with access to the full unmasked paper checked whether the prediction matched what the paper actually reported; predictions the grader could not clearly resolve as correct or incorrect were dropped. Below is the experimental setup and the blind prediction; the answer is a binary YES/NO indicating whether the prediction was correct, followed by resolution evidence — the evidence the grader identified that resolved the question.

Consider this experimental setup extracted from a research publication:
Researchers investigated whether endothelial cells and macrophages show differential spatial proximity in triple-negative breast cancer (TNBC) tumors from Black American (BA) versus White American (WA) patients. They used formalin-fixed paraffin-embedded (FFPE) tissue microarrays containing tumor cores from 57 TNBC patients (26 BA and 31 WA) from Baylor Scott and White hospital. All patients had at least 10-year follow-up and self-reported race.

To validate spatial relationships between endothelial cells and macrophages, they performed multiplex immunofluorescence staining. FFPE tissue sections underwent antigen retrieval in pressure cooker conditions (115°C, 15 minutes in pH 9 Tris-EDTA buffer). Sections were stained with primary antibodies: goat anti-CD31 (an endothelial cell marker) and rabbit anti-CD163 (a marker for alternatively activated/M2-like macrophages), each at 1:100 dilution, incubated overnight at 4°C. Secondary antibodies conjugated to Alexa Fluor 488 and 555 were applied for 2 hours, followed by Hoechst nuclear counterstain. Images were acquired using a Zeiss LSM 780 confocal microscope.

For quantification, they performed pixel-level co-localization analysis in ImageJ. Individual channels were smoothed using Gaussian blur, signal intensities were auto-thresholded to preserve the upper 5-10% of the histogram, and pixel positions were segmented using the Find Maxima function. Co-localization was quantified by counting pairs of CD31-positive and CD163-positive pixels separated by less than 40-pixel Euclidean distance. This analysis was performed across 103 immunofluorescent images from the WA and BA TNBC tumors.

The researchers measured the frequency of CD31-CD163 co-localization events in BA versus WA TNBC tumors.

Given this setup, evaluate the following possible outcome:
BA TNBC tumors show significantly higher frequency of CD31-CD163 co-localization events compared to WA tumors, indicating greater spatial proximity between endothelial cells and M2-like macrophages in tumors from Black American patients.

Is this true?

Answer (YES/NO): YES